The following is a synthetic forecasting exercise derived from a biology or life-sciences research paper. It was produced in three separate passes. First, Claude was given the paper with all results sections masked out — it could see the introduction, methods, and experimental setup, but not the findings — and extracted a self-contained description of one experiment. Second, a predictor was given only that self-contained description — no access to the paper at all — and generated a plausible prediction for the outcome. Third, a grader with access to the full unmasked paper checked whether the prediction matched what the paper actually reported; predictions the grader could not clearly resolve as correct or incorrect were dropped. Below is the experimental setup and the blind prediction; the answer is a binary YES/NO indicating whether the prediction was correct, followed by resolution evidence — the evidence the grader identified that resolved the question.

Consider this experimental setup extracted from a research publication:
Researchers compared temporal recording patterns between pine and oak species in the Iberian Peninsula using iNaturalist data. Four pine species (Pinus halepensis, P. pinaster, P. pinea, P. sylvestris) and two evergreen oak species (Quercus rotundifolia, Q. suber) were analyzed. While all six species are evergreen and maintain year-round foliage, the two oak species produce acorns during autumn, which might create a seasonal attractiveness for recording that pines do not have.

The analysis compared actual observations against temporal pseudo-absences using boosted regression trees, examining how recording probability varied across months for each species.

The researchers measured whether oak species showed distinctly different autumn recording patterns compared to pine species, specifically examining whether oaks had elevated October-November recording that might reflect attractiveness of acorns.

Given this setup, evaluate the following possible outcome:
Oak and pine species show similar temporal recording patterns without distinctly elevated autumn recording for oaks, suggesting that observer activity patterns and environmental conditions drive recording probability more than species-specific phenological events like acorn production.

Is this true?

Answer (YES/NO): YES